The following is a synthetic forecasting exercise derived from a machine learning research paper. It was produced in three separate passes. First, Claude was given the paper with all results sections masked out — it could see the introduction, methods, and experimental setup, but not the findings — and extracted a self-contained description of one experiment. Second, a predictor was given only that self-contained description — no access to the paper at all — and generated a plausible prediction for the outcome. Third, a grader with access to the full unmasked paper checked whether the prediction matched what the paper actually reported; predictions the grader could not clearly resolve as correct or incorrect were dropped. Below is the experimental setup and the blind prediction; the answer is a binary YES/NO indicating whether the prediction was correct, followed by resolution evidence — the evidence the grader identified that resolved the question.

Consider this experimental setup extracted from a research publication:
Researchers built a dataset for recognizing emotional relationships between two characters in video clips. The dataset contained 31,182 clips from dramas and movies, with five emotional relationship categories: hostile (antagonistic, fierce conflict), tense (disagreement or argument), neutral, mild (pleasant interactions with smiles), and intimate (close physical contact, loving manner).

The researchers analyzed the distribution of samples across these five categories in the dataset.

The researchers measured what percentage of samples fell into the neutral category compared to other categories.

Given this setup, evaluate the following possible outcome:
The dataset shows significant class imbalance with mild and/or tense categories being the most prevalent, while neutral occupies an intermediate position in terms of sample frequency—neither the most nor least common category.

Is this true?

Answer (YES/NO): NO